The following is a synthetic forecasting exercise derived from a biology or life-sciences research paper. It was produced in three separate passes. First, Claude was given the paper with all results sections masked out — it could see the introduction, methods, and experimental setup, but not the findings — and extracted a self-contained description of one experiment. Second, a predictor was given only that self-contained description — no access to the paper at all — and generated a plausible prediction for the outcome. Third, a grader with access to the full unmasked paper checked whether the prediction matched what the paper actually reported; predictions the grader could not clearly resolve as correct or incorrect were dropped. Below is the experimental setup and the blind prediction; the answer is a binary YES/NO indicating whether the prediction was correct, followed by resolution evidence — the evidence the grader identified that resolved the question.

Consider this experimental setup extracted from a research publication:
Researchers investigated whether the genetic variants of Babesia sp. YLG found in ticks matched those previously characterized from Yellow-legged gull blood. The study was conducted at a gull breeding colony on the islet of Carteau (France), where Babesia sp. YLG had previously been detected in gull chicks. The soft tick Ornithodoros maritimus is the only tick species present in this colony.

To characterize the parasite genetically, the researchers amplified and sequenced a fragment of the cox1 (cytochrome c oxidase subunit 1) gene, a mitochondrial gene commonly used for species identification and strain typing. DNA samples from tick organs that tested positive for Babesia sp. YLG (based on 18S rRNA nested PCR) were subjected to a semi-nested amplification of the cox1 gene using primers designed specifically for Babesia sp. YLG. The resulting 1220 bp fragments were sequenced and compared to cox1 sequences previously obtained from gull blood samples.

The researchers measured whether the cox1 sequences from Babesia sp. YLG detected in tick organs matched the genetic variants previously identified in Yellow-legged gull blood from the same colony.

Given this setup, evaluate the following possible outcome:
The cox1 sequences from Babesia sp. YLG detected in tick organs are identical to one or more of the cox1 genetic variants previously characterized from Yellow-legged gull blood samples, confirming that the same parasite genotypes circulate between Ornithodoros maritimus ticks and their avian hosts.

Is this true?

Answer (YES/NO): YES